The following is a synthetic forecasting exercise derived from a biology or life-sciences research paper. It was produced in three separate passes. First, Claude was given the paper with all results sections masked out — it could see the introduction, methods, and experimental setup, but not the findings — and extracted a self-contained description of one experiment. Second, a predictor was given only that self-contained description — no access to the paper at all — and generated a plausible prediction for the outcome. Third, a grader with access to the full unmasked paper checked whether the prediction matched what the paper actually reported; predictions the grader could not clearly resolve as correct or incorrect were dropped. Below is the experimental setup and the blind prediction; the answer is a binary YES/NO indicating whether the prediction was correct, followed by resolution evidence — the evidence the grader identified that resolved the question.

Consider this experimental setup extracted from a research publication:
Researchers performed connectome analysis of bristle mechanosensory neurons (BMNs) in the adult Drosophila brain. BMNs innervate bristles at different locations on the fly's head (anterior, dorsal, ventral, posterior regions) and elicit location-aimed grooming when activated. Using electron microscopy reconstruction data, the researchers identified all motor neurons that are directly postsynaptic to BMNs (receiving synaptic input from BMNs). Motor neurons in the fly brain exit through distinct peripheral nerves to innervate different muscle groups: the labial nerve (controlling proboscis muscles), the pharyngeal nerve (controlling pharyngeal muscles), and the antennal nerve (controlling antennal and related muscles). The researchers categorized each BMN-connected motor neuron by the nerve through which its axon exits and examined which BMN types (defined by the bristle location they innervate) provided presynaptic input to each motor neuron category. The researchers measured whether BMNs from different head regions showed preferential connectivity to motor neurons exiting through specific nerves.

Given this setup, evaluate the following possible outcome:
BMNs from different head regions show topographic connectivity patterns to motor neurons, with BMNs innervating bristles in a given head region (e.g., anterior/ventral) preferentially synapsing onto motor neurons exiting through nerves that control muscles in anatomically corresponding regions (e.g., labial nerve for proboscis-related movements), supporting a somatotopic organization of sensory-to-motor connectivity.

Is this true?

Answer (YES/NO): YES